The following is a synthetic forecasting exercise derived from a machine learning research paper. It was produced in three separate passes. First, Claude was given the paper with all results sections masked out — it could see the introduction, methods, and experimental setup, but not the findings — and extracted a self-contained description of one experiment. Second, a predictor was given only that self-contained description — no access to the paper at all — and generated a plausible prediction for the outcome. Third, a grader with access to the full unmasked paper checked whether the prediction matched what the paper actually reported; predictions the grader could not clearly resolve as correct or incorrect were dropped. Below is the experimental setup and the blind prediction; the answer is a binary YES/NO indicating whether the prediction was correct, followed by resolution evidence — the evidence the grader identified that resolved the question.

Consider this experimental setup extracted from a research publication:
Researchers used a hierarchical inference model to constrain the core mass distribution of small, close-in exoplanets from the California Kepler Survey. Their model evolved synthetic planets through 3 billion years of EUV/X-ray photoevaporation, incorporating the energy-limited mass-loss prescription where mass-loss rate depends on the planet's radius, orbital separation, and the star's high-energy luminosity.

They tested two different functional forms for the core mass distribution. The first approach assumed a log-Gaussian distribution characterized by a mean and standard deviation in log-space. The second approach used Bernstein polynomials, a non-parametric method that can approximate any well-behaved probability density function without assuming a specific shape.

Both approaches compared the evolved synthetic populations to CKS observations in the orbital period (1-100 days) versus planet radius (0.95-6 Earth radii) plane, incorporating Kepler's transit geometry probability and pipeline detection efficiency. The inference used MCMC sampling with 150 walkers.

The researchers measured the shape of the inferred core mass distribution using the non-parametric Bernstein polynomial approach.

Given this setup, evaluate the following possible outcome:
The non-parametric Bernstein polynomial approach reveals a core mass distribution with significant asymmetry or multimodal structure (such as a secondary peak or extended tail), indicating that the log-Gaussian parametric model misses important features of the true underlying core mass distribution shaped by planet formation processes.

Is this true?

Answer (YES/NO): YES